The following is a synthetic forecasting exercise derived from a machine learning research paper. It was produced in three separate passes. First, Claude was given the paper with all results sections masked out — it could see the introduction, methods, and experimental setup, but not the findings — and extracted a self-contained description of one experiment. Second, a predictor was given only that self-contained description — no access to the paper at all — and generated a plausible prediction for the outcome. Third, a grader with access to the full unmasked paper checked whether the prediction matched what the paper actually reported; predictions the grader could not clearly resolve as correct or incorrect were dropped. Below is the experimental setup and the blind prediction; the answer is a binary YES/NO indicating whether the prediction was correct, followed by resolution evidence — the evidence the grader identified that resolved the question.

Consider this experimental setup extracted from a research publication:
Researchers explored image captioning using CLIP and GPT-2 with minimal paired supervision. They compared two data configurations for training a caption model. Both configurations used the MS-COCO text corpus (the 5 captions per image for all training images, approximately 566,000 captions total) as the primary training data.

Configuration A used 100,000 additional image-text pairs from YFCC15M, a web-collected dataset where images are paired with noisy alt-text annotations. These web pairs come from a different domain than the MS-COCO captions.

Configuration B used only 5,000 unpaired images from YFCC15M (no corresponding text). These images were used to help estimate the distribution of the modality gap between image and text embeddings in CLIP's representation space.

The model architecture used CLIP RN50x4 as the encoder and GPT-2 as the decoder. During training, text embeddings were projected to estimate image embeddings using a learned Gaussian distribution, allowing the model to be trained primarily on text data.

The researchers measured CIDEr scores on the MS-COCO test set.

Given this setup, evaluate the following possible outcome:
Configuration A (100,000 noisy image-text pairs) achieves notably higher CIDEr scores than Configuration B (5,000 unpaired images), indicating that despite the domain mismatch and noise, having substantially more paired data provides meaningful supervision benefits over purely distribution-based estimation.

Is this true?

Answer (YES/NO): NO